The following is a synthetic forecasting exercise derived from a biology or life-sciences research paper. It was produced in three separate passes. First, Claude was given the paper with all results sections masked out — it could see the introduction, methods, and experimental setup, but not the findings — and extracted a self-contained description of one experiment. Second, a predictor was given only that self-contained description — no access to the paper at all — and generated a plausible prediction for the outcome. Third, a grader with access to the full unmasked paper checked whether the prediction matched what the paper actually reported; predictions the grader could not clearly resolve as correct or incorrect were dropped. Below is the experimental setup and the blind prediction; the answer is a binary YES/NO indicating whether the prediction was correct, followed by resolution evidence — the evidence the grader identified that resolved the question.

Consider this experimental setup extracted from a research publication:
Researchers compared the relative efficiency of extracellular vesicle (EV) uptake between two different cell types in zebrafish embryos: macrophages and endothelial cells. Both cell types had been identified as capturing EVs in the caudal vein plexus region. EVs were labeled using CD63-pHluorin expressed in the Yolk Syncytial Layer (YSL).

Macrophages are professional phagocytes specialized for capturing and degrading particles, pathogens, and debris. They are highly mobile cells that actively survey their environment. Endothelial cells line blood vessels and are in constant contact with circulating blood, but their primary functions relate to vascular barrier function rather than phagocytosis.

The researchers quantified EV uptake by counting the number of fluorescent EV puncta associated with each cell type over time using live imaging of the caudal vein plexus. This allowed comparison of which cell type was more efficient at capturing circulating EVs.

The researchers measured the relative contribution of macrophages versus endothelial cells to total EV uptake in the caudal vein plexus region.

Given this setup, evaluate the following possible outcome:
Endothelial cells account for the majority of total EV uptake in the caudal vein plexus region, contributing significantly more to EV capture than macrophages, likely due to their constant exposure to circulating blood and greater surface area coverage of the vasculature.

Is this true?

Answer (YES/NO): YES